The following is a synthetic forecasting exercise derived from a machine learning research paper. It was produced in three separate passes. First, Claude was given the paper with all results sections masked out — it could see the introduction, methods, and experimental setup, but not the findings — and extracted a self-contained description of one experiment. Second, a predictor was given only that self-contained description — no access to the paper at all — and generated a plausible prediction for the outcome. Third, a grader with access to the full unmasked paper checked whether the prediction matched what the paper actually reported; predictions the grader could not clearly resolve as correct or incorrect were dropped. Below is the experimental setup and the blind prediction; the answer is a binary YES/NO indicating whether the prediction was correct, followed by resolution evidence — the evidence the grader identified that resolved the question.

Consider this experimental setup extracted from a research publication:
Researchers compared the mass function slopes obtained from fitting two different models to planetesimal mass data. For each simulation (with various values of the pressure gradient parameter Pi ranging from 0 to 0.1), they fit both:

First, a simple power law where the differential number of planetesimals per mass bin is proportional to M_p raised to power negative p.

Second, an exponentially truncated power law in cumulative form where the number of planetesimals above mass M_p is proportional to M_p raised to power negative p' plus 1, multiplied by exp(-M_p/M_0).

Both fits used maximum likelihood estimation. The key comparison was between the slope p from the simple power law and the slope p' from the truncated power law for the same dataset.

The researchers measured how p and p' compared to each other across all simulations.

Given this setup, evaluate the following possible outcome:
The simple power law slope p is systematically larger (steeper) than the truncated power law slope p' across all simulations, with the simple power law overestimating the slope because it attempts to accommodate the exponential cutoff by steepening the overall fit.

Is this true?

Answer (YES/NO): YES